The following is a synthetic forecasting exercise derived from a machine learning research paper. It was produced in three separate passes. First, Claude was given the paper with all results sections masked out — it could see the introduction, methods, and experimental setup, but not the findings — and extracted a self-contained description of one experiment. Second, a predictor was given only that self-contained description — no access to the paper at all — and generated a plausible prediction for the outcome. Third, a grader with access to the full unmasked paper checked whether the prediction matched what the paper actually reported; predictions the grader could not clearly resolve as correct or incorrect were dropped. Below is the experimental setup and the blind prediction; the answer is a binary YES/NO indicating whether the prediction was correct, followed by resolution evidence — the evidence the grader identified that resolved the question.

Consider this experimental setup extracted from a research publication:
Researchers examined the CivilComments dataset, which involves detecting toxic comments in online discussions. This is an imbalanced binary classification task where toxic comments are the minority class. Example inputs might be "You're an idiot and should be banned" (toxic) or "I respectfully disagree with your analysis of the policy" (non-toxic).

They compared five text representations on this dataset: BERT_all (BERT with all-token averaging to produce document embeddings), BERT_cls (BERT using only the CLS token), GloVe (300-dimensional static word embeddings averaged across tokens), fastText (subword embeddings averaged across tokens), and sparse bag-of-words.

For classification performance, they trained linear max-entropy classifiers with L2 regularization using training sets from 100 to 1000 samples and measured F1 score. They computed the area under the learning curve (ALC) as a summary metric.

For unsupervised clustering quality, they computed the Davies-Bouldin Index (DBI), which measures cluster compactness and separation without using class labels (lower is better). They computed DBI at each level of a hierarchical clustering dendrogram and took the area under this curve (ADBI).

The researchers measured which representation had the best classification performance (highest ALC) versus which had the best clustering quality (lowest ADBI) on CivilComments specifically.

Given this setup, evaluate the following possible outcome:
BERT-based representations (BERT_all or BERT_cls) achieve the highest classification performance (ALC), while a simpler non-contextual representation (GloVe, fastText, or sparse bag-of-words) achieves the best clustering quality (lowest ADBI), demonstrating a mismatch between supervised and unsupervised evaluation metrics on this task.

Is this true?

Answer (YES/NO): YES